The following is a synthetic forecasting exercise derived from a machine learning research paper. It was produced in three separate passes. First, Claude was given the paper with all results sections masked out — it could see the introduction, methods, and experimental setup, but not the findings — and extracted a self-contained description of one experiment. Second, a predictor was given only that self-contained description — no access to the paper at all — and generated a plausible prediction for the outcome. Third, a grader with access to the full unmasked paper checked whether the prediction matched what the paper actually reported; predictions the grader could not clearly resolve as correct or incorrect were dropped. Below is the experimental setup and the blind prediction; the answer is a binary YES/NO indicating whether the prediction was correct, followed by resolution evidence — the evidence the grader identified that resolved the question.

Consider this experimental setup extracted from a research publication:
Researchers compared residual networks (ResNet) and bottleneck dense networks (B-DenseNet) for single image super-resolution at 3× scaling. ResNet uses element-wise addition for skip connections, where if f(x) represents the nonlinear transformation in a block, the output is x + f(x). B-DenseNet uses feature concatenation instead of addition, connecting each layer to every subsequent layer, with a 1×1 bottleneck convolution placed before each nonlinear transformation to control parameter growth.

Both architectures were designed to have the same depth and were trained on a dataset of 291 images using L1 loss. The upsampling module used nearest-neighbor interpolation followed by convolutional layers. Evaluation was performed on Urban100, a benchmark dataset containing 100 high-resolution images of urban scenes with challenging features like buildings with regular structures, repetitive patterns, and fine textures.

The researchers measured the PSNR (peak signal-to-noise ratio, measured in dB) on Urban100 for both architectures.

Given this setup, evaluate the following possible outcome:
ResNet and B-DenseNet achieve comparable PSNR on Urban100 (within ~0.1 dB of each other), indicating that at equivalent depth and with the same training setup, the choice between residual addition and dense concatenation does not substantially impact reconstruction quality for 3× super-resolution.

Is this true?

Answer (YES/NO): NO